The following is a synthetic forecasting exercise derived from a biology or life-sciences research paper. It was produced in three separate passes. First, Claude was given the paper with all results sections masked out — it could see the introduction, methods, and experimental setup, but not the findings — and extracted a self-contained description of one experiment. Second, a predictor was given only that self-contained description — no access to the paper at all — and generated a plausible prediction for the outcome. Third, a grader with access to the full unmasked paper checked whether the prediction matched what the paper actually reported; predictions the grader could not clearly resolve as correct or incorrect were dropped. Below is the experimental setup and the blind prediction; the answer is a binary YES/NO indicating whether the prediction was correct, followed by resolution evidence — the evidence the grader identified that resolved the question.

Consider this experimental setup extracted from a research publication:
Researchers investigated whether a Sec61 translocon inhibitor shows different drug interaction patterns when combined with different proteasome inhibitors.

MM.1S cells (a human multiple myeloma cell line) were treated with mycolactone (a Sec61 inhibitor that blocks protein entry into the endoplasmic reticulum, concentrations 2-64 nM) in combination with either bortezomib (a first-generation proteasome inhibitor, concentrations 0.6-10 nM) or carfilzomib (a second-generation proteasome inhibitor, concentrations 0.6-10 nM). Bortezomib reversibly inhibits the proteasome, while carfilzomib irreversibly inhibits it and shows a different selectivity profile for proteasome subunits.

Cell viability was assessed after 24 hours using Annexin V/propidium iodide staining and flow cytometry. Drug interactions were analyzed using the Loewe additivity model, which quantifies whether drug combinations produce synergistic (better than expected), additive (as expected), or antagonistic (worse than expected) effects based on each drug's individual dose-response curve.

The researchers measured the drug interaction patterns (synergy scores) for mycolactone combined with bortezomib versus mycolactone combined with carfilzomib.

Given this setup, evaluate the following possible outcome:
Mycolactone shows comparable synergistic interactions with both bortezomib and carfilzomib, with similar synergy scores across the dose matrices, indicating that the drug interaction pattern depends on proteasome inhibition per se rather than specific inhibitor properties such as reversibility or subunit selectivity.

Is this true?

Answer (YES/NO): YES